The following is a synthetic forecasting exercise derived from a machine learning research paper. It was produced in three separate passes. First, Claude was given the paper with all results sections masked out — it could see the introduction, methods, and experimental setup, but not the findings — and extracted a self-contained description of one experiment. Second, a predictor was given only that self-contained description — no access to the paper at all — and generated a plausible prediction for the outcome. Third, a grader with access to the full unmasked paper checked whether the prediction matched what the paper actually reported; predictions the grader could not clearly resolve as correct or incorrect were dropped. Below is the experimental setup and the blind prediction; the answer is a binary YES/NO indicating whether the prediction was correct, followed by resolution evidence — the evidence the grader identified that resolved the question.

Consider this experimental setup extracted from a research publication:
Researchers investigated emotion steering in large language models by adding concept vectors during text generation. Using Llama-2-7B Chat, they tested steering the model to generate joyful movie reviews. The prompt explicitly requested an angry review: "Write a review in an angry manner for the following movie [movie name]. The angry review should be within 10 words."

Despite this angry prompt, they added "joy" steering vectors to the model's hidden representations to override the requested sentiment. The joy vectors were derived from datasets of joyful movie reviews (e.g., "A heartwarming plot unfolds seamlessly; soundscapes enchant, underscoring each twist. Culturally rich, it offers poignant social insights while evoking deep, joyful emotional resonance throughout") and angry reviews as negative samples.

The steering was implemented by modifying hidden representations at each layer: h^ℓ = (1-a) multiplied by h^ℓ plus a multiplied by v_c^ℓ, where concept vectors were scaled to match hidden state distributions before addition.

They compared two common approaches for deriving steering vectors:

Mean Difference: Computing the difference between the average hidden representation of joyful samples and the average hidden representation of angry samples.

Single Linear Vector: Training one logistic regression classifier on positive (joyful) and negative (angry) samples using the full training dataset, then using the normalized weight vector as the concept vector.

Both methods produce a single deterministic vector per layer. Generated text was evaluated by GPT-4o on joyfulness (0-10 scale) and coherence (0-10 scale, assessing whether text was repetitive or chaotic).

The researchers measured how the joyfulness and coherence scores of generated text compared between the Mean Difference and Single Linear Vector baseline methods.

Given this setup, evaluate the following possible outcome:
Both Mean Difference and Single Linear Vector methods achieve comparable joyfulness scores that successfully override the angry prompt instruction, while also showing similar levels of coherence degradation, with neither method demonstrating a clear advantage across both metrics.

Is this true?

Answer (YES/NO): NO